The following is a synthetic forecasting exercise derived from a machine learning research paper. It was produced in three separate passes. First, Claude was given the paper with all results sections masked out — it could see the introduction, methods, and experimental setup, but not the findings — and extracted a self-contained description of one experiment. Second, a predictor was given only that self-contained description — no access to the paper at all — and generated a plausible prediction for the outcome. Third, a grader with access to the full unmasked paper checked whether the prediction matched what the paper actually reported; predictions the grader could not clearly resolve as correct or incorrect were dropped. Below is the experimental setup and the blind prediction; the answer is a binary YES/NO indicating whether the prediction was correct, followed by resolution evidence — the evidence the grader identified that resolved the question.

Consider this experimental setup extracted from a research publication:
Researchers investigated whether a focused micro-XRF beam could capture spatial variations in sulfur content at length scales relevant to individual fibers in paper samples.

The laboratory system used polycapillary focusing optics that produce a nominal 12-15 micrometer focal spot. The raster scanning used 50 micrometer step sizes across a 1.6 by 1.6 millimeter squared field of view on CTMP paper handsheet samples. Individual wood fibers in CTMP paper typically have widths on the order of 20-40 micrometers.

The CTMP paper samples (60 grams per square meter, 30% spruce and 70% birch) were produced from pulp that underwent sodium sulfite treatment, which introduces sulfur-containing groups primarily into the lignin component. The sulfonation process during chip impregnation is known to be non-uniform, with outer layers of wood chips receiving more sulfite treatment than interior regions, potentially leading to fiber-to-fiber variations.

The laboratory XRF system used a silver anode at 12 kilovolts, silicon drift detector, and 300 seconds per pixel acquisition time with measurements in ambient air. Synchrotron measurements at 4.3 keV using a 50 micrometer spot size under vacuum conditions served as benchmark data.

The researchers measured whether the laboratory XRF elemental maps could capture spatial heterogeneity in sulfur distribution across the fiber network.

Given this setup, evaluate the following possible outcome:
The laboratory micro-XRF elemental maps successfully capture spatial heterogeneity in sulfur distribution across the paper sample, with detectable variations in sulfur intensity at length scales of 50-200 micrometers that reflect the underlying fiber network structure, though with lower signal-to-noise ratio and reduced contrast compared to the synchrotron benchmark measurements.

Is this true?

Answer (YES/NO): YES